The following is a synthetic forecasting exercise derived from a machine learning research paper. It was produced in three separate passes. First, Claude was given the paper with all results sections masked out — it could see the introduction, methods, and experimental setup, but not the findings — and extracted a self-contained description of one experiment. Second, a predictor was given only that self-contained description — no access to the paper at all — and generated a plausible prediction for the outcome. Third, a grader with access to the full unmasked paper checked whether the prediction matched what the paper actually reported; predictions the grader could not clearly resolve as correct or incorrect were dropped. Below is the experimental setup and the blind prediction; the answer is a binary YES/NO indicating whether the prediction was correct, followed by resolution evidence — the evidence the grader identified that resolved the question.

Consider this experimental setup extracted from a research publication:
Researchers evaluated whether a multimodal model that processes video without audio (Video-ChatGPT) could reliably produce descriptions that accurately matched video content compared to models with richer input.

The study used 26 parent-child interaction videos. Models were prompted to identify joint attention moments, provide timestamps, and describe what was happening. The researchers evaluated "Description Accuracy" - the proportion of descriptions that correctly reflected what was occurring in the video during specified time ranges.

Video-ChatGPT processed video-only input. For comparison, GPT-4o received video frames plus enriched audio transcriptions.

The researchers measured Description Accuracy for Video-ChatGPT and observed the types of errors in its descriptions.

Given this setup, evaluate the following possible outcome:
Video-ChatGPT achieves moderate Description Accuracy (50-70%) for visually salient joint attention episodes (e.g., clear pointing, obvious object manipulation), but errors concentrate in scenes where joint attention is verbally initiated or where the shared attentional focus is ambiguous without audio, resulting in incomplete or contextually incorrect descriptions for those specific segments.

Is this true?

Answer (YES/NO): NO